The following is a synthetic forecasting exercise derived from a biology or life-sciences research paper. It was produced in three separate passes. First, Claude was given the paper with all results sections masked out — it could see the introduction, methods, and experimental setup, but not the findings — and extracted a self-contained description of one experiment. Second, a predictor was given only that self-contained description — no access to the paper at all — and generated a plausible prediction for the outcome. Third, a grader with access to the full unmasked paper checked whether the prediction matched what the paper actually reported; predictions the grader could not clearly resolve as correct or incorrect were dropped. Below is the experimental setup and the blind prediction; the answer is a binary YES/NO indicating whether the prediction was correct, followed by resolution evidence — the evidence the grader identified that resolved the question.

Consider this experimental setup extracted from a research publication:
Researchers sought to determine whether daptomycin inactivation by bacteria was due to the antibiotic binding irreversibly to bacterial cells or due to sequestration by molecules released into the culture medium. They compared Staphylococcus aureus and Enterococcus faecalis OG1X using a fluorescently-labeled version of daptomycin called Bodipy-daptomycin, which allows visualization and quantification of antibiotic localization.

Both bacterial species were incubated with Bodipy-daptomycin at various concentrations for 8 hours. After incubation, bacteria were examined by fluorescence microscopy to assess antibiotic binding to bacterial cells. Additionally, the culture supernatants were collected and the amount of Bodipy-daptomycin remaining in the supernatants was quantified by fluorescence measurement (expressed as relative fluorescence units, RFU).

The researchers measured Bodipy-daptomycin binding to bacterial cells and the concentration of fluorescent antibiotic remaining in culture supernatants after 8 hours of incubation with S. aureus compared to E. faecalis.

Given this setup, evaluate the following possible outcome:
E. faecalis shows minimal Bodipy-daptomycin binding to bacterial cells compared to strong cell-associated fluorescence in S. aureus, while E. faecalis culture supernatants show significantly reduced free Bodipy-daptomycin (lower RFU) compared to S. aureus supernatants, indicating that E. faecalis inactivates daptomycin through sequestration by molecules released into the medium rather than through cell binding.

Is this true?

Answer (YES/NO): NO